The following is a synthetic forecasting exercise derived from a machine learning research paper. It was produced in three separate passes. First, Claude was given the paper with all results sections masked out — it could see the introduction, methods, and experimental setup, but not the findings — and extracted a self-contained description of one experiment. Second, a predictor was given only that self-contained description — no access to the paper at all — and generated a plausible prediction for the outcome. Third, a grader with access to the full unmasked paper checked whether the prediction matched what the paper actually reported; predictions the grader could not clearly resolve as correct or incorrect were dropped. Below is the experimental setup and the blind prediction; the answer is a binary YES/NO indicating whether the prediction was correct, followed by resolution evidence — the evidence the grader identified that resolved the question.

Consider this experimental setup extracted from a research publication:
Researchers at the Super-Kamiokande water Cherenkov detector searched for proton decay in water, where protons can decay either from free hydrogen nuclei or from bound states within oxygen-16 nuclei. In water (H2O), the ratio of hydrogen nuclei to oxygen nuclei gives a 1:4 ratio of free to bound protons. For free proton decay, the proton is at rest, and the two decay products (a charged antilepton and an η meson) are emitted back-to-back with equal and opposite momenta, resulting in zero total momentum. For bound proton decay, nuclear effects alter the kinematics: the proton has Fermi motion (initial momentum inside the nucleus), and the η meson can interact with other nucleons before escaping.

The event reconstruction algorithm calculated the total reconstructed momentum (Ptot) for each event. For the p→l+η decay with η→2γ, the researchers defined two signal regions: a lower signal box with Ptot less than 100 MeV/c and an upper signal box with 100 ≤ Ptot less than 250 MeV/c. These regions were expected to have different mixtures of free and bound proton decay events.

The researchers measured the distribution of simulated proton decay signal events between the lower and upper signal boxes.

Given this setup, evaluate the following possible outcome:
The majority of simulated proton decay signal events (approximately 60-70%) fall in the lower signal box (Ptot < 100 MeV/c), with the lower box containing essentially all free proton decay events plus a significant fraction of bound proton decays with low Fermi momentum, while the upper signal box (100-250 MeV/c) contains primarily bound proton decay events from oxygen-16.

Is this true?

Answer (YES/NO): NO